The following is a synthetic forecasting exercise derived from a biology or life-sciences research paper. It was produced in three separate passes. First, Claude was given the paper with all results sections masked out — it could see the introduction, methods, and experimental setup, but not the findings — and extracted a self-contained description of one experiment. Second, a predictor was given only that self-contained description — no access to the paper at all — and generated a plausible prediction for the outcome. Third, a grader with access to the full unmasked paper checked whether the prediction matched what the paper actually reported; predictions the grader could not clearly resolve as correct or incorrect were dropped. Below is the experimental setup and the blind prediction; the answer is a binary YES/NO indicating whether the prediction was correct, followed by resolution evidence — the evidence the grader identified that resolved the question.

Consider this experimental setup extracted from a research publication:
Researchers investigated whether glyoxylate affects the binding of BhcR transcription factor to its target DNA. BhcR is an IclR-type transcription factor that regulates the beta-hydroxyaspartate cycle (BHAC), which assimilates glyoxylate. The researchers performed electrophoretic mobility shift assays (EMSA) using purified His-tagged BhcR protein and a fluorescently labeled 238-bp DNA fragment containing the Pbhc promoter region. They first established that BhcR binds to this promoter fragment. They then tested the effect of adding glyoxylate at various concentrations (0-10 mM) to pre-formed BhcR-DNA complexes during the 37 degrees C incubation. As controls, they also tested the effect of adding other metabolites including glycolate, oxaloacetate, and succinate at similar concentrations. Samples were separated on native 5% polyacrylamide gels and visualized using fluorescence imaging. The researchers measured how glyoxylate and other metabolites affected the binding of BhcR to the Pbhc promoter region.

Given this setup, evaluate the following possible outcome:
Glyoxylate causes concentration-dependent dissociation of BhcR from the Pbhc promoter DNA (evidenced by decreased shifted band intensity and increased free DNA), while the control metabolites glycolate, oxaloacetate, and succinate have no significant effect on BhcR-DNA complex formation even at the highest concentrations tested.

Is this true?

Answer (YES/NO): NO